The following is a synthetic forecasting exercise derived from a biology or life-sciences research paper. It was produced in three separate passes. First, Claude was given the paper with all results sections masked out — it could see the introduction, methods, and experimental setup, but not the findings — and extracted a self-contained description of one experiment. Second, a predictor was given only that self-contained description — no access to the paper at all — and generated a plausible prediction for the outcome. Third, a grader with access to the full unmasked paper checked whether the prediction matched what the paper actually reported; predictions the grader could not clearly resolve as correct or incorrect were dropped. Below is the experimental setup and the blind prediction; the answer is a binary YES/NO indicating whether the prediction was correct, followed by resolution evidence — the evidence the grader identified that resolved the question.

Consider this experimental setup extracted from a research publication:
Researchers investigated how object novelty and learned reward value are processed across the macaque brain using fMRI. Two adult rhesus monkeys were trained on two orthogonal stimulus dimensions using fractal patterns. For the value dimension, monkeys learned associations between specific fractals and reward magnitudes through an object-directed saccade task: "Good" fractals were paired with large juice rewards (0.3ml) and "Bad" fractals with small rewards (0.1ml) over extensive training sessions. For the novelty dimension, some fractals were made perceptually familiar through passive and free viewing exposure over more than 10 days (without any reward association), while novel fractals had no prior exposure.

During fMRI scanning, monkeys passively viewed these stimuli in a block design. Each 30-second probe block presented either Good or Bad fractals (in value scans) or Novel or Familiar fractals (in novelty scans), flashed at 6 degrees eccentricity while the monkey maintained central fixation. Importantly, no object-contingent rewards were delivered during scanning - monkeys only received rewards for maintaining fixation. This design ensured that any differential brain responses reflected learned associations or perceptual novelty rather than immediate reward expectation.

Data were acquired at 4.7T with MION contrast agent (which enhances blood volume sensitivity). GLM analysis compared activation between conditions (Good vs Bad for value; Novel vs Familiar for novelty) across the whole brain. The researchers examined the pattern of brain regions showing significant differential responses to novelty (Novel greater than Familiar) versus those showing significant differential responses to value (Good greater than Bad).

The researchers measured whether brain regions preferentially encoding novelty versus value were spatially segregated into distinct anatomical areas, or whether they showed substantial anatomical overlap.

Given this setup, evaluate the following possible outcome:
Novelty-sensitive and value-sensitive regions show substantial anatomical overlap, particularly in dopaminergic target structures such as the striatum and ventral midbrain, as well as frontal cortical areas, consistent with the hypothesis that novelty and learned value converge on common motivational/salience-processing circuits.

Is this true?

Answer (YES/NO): NO